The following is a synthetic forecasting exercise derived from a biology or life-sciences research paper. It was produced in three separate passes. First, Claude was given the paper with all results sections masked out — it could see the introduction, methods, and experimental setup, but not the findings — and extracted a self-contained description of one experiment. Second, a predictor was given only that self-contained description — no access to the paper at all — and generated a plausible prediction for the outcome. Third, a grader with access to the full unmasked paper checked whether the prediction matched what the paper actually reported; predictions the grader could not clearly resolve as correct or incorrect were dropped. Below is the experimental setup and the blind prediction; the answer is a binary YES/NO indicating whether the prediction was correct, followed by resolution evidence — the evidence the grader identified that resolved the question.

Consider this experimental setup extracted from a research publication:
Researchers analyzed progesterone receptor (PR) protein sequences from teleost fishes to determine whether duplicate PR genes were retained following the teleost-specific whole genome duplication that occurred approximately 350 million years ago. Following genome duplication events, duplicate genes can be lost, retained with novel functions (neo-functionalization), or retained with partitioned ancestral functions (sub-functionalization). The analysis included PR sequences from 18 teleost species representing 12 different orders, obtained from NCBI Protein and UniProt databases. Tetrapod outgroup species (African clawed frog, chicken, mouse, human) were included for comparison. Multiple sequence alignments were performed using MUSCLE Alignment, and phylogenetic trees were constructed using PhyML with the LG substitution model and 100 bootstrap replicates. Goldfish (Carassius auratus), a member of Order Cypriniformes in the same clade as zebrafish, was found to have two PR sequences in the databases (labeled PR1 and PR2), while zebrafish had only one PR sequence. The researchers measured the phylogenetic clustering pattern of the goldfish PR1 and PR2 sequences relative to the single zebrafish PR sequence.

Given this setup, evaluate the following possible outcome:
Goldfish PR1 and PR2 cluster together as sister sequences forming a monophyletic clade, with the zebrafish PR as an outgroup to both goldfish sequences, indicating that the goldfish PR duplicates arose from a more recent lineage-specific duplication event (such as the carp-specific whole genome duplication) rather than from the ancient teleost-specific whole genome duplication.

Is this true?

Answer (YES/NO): YES